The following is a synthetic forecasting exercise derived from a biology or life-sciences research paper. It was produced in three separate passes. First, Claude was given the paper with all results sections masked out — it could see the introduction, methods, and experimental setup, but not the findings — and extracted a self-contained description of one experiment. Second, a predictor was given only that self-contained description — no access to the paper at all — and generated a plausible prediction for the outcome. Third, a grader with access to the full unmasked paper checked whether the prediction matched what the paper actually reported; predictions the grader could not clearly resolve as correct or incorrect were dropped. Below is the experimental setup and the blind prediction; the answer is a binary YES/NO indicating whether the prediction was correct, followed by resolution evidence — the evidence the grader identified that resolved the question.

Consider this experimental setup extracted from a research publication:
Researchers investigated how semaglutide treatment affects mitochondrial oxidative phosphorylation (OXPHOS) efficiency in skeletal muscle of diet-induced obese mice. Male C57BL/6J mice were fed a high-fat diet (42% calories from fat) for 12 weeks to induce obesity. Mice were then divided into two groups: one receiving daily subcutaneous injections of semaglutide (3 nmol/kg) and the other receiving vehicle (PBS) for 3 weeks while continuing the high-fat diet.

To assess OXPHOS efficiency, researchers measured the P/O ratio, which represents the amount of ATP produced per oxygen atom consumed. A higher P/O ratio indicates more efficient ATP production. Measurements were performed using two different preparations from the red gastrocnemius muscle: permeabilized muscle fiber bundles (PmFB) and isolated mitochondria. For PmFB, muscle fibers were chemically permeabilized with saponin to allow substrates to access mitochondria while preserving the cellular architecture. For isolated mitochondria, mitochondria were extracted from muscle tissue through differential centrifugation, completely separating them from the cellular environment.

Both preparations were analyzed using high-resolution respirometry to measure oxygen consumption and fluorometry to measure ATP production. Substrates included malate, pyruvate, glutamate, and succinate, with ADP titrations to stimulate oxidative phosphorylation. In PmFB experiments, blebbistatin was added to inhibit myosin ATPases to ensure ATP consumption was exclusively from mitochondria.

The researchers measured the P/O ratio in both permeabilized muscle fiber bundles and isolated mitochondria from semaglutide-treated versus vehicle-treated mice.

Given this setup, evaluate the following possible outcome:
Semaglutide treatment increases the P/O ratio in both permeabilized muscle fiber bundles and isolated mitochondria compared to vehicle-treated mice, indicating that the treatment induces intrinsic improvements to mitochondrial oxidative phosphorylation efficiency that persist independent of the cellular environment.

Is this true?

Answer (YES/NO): NO